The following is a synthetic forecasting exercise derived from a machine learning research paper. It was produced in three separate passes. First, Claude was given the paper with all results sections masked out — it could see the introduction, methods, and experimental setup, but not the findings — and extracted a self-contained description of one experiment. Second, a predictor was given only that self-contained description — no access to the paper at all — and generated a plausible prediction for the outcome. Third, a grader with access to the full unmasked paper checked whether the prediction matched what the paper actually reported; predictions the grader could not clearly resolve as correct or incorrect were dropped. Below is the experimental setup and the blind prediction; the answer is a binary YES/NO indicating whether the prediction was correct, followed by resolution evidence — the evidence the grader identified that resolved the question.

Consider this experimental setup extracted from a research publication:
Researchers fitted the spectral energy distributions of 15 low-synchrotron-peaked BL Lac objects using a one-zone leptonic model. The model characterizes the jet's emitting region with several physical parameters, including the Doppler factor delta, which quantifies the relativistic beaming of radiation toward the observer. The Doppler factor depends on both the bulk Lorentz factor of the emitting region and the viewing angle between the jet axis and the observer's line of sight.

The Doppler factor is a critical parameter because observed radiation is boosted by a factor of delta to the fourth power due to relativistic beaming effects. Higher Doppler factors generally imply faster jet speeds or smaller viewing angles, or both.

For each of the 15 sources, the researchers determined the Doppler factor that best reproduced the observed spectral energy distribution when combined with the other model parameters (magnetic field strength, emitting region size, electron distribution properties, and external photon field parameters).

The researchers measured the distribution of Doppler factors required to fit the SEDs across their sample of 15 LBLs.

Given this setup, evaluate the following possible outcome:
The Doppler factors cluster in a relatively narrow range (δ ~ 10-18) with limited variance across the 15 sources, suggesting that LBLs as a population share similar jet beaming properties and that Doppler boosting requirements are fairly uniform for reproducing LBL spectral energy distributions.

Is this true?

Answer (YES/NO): NO